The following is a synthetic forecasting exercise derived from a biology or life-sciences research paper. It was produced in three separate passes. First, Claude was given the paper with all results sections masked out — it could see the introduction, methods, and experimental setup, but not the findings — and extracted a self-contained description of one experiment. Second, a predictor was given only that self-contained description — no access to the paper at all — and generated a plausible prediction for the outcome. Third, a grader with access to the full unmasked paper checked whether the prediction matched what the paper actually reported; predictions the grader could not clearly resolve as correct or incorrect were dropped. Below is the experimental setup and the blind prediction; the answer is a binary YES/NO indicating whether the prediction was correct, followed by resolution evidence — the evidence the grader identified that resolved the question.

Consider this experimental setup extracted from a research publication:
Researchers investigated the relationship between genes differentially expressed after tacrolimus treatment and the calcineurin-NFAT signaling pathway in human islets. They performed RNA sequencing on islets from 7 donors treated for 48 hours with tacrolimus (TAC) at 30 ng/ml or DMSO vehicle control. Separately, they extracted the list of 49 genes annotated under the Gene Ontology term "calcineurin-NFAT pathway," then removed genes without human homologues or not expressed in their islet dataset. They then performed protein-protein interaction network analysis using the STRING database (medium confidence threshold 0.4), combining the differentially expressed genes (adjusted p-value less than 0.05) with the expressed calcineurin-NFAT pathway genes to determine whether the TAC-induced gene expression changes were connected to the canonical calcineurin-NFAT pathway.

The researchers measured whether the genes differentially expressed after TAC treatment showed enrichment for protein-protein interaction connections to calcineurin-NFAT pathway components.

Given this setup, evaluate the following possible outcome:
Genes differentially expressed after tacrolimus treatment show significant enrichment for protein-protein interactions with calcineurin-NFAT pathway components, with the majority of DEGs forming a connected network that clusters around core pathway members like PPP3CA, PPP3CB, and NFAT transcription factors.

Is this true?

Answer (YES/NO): NO